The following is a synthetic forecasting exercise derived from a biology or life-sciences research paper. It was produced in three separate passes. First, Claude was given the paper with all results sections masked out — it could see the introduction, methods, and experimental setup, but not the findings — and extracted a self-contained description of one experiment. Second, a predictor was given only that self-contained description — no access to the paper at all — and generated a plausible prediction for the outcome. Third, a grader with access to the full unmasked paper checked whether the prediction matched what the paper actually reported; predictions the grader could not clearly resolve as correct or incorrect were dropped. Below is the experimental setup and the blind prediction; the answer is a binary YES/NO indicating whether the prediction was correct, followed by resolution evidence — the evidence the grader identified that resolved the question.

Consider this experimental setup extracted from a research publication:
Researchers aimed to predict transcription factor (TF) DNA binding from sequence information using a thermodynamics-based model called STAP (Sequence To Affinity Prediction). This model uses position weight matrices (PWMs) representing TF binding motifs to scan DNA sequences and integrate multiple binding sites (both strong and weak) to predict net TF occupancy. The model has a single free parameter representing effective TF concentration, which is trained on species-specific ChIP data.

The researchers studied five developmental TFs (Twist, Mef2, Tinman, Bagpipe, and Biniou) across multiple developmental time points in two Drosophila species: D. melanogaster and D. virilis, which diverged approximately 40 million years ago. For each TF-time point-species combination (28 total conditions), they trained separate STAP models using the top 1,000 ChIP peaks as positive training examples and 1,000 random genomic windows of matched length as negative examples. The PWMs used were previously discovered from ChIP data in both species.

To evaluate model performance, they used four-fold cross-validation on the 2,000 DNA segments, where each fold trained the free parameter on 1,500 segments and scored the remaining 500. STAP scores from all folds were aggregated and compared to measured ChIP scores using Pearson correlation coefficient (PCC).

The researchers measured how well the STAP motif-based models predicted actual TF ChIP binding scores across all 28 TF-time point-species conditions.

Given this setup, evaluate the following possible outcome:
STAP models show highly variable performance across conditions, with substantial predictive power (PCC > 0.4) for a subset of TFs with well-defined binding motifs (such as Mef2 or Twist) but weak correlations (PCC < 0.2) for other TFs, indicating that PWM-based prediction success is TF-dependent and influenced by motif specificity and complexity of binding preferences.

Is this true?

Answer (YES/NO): NO